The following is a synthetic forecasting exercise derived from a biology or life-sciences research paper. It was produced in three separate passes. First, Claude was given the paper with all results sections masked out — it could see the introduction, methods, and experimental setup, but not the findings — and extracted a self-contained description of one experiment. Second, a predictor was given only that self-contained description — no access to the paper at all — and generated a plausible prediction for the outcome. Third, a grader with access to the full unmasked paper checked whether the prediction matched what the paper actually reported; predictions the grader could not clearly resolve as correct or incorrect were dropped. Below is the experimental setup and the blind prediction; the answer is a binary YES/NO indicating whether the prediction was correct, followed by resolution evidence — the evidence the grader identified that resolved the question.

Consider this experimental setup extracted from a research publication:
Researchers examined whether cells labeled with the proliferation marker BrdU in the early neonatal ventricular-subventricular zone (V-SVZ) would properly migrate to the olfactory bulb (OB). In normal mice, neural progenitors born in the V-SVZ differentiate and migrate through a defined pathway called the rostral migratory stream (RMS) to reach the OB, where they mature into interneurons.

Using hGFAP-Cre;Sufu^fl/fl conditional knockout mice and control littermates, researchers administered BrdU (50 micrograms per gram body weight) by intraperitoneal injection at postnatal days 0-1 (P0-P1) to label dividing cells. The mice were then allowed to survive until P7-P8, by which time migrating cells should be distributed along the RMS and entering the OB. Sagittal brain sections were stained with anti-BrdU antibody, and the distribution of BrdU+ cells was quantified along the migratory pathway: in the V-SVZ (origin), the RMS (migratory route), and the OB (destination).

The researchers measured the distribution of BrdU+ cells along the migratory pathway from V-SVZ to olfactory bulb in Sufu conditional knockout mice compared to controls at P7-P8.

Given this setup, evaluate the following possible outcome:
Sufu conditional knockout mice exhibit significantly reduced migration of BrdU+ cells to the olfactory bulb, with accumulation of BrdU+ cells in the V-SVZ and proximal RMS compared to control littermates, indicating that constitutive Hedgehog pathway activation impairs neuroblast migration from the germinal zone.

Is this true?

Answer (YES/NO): NO